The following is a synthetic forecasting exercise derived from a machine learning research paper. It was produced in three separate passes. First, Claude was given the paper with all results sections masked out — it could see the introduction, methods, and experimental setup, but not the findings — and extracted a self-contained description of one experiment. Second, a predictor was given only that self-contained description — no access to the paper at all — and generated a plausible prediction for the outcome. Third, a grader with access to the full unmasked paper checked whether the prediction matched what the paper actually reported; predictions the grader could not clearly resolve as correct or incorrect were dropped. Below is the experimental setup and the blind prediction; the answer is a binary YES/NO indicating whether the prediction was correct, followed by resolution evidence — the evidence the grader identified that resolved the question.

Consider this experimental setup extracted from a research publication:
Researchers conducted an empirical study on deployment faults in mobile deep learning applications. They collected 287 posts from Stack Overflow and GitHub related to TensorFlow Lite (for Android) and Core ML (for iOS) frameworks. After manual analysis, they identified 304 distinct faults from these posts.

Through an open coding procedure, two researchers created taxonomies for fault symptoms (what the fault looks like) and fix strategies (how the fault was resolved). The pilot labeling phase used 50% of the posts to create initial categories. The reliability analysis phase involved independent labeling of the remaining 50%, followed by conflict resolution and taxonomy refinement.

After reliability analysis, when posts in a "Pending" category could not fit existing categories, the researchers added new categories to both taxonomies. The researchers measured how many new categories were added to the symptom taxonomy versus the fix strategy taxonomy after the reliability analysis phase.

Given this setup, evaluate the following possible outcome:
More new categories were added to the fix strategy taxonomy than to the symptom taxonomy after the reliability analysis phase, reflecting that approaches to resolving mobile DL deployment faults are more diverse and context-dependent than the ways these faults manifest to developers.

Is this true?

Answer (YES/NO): NO